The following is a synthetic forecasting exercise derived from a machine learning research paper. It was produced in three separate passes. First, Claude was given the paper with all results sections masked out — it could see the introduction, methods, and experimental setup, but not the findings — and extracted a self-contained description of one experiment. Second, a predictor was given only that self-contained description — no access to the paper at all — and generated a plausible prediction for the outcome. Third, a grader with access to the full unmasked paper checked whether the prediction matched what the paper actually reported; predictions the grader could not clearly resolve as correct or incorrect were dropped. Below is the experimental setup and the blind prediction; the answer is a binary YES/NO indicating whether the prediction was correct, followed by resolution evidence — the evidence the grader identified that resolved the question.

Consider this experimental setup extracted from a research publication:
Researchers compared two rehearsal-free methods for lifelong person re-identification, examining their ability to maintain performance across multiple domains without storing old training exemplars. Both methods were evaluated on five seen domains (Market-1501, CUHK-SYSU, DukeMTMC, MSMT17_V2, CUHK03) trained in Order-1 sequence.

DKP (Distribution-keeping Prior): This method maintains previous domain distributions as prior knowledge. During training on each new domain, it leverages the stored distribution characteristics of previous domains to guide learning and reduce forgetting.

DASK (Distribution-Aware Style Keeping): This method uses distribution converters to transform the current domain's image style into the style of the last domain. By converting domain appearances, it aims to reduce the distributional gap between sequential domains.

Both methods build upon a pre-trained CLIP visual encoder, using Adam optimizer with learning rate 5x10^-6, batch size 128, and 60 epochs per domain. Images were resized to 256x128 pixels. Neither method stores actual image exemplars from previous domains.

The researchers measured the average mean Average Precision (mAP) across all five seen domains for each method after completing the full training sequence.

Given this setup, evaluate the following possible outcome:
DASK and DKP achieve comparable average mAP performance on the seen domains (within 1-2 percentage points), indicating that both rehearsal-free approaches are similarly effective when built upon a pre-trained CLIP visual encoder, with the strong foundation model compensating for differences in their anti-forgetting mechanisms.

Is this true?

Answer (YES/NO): NO